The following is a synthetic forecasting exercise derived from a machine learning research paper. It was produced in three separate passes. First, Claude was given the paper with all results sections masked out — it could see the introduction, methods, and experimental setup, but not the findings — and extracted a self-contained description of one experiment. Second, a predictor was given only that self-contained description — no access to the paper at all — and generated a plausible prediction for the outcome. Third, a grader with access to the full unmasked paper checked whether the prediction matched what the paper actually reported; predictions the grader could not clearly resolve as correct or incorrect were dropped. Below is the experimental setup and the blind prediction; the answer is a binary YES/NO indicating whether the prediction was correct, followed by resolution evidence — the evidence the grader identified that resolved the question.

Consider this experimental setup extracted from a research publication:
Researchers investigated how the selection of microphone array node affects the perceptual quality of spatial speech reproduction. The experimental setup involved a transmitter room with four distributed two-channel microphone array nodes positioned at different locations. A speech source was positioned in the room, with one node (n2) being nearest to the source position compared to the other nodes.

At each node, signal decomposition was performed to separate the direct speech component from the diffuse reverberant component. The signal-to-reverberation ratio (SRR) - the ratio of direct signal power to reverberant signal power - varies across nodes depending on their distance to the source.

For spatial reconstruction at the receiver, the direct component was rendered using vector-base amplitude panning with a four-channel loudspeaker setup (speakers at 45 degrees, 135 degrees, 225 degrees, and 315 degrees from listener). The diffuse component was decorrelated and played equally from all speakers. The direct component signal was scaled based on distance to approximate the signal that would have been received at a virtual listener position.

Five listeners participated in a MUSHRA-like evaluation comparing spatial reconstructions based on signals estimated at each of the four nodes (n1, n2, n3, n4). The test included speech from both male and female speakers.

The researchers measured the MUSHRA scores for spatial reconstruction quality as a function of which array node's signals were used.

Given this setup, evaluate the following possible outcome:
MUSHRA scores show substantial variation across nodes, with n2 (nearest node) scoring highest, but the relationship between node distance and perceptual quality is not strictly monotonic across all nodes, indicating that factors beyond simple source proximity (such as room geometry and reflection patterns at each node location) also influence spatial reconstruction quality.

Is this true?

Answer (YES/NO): NO